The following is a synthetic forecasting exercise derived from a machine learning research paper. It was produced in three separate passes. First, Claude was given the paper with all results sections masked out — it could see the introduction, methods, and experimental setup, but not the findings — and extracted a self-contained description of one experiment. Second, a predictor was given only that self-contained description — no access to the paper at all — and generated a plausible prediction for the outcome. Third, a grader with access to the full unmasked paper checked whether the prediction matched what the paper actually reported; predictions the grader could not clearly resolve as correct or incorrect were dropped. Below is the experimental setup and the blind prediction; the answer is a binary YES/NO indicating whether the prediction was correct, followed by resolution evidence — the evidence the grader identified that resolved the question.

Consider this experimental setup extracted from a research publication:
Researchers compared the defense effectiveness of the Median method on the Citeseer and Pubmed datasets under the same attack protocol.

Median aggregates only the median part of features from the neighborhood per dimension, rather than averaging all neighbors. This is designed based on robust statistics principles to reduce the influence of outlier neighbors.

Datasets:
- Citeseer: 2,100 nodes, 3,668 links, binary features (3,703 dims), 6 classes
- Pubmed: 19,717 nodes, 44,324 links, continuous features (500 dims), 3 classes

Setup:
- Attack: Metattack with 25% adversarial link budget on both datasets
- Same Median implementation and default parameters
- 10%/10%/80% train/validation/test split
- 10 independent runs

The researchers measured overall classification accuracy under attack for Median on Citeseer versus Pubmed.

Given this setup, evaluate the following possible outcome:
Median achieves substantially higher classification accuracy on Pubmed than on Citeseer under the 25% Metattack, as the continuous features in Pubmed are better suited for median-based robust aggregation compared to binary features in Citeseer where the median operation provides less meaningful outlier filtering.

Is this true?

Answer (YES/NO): NO